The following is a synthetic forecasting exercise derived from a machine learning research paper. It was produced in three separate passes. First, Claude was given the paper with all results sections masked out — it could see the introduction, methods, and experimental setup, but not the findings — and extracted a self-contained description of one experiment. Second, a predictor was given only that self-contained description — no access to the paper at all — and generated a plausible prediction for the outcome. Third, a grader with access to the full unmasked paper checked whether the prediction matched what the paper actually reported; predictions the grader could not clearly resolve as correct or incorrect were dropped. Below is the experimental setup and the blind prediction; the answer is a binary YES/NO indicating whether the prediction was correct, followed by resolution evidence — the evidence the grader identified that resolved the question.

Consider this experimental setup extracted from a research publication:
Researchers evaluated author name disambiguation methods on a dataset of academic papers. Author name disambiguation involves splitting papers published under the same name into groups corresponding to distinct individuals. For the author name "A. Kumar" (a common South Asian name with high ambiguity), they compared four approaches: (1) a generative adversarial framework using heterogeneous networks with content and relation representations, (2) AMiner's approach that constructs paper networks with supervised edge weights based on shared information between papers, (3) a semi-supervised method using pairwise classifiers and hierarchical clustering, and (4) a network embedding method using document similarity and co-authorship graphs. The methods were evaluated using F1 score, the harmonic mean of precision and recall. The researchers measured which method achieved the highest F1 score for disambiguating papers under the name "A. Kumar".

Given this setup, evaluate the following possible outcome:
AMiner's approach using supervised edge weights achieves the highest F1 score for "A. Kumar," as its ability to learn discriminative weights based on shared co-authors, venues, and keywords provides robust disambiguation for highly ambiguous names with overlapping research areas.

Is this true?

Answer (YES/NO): YES